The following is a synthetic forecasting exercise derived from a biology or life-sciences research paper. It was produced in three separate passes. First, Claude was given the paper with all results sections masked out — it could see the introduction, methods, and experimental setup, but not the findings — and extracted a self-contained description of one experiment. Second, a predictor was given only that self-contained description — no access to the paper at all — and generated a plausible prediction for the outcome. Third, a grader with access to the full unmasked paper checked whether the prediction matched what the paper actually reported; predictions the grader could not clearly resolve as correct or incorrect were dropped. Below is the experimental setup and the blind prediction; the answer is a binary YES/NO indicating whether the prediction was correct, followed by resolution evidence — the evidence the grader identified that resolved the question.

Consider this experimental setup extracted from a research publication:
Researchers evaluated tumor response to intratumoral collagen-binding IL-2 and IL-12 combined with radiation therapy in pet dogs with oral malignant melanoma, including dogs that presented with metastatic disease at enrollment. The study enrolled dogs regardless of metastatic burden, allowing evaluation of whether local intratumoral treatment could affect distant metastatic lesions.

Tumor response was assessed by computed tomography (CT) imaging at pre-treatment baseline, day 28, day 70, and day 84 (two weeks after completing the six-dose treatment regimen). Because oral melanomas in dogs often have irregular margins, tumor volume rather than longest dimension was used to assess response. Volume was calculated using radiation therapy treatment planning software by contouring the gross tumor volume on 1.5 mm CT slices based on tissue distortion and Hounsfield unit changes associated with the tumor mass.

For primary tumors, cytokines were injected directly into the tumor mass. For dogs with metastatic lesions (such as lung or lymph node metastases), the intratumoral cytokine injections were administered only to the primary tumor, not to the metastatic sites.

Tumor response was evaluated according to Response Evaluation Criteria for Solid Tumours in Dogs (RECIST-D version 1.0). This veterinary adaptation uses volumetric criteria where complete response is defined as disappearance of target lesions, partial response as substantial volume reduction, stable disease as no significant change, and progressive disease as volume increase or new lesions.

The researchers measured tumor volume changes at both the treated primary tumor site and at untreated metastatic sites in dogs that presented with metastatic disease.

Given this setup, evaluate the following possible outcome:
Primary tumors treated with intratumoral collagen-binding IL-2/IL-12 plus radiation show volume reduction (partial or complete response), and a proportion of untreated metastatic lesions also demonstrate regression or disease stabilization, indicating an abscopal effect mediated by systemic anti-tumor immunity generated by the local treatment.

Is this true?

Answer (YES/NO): YES